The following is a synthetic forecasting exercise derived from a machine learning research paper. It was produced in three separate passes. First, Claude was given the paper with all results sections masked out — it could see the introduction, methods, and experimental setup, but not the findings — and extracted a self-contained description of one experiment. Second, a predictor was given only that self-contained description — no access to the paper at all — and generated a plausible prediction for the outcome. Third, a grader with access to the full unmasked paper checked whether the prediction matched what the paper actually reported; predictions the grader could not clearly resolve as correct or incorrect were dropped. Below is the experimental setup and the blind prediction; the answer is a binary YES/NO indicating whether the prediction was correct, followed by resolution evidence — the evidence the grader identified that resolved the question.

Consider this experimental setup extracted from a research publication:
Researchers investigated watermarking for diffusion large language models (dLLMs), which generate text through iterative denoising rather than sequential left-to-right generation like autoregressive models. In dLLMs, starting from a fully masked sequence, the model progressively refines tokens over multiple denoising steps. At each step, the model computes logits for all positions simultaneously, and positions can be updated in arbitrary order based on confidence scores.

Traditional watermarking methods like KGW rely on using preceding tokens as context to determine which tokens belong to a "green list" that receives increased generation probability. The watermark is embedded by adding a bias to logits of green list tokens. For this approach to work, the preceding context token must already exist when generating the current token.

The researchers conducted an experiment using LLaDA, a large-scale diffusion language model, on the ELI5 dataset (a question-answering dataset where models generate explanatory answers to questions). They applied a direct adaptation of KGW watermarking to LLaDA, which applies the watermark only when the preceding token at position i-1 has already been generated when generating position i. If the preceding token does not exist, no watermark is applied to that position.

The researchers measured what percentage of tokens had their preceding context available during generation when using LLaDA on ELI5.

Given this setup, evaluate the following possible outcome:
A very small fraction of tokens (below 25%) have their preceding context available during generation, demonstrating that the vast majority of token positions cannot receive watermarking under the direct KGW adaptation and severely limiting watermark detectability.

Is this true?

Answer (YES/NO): NO